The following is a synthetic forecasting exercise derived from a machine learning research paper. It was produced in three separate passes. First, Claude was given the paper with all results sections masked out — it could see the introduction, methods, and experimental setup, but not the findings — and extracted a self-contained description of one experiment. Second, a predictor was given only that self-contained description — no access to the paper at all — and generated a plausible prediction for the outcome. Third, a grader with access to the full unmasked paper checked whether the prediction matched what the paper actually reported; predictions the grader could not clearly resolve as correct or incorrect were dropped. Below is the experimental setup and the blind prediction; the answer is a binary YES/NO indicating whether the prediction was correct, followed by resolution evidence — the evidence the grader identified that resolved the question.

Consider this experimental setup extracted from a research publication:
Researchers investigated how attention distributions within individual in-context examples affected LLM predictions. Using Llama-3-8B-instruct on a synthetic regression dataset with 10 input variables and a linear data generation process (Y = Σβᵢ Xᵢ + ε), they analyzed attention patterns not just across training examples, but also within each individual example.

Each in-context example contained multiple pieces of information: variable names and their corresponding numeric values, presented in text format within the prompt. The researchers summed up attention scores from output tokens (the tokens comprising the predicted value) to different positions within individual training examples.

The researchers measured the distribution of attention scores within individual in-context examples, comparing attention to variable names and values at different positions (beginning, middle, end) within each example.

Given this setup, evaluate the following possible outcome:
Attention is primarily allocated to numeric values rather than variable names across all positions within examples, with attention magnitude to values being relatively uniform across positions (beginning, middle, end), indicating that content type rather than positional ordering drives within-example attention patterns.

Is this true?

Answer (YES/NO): NO